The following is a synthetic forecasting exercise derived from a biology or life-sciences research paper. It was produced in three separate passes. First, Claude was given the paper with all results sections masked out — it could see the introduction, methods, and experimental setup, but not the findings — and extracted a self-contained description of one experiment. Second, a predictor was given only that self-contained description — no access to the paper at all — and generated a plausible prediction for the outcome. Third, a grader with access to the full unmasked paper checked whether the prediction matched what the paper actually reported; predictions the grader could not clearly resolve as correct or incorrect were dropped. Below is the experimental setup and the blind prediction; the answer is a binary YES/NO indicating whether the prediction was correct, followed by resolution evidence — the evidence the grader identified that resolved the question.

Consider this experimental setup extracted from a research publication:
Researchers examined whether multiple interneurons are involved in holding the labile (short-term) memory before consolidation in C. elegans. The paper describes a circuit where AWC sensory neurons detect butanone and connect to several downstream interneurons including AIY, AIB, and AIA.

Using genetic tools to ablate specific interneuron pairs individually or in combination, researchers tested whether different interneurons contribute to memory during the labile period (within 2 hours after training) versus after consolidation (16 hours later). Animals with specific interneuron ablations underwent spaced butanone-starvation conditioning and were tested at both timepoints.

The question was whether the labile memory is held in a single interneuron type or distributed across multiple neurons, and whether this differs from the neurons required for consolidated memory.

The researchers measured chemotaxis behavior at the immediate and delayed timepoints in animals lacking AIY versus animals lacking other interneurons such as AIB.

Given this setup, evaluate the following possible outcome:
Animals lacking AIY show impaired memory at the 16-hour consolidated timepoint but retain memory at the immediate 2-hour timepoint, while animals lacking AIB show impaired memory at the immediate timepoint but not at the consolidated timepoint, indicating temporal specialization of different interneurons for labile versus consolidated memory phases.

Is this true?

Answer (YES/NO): NO